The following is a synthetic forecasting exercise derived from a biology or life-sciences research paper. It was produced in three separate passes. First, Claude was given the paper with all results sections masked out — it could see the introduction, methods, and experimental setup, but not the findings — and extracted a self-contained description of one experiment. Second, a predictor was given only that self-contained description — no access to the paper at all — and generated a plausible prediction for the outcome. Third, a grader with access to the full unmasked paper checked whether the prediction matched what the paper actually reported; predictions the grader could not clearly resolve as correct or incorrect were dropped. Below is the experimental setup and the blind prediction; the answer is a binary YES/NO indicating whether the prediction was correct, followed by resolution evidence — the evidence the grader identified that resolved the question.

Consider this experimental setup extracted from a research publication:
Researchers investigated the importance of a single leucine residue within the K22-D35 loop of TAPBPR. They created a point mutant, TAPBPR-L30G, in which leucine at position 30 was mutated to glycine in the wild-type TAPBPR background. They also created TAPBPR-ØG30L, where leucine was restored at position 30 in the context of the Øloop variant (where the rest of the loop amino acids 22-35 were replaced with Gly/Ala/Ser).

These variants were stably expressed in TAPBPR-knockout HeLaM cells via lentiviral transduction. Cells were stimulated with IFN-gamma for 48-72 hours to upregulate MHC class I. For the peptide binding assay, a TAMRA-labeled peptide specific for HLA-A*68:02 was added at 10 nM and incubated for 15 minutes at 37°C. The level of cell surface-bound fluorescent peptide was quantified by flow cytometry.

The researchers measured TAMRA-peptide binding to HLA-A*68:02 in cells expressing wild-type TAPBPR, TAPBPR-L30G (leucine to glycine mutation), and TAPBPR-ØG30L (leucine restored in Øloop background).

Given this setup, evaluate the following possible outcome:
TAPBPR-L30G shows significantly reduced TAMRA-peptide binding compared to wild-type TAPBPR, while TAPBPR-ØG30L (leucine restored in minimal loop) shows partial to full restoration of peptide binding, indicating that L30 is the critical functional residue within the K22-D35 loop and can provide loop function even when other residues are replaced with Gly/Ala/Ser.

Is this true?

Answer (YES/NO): YES